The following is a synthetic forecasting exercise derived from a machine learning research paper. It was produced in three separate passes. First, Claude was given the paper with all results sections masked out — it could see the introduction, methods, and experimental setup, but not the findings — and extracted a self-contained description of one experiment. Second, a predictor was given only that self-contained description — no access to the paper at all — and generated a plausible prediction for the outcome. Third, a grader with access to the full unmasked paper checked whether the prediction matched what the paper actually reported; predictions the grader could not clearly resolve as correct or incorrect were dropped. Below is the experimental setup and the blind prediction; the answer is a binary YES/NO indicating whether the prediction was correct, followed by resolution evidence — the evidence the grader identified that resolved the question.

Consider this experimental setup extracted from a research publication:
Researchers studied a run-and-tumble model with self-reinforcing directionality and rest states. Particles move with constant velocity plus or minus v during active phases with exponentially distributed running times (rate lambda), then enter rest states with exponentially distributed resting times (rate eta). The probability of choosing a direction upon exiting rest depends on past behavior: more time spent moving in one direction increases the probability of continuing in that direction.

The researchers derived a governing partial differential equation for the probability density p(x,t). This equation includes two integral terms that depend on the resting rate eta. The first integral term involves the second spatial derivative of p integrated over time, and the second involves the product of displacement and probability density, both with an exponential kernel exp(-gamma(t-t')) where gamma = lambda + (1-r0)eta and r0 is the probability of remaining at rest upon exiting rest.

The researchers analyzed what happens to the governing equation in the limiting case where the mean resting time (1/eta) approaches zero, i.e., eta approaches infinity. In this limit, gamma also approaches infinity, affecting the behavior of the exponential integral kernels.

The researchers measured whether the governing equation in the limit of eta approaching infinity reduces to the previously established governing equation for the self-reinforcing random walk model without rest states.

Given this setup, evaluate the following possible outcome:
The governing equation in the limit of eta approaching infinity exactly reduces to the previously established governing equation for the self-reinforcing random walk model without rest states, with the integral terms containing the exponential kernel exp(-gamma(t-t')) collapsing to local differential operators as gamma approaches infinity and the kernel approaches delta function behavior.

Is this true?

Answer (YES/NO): YES